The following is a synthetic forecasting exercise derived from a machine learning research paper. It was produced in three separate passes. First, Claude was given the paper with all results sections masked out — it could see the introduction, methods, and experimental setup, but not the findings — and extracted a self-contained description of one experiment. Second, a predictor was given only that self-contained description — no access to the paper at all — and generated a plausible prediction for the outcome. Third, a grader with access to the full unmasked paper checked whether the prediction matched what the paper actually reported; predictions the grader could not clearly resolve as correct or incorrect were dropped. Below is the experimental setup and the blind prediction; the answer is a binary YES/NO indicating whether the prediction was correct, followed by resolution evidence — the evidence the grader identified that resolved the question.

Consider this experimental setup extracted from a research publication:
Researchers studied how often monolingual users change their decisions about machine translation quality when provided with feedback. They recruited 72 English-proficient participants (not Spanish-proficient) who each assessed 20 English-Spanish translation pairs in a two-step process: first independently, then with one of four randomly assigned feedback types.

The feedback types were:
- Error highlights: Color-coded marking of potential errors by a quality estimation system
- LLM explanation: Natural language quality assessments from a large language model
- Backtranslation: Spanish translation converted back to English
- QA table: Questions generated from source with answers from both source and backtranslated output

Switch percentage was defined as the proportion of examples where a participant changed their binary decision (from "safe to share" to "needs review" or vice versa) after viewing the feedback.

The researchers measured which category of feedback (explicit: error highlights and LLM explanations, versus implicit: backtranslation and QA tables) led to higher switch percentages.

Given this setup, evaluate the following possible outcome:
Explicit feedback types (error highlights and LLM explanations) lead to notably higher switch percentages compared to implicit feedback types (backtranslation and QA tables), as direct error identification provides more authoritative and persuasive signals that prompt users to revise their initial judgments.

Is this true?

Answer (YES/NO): YES